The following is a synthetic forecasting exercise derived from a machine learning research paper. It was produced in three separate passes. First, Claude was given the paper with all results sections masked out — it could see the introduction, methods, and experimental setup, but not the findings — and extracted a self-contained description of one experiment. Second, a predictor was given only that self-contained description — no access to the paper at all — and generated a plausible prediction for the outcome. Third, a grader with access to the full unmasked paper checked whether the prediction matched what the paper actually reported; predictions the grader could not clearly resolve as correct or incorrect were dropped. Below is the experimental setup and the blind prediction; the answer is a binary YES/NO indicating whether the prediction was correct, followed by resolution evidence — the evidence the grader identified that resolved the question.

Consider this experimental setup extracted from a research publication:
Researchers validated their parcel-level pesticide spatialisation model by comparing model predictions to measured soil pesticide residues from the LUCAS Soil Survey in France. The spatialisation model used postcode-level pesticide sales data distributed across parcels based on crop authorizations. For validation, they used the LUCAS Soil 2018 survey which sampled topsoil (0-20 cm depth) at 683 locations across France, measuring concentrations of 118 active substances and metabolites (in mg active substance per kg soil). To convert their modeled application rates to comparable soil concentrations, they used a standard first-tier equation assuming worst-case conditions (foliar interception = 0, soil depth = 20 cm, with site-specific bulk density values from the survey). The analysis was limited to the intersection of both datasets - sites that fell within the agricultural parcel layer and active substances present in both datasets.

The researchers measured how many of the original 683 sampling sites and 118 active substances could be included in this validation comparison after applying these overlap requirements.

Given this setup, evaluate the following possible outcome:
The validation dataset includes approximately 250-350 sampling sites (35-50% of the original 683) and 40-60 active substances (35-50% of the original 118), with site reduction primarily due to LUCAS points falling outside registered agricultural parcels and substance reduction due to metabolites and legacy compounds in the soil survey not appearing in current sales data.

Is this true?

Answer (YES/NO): NO